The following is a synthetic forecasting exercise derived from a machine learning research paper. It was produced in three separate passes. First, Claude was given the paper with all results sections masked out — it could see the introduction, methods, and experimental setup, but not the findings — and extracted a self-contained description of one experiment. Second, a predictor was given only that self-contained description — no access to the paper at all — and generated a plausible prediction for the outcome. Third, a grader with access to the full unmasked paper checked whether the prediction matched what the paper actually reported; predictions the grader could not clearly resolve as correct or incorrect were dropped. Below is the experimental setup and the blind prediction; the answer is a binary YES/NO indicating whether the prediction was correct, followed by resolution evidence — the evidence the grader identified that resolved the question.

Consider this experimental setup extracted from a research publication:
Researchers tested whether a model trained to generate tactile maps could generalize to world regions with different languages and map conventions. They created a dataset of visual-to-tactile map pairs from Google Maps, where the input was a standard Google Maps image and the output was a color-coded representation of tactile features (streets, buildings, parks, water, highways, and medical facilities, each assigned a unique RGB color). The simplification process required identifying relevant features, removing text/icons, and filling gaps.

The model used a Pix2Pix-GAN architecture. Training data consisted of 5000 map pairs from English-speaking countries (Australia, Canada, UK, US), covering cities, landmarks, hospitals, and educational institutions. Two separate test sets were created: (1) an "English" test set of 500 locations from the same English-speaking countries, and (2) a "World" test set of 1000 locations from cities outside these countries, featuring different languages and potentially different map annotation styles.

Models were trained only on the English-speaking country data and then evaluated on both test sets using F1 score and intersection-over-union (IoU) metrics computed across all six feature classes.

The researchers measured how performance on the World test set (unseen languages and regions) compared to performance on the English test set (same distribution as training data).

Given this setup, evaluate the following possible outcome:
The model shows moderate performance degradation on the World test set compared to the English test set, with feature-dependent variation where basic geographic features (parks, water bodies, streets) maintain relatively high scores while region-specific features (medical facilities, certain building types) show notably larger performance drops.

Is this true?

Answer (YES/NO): NO